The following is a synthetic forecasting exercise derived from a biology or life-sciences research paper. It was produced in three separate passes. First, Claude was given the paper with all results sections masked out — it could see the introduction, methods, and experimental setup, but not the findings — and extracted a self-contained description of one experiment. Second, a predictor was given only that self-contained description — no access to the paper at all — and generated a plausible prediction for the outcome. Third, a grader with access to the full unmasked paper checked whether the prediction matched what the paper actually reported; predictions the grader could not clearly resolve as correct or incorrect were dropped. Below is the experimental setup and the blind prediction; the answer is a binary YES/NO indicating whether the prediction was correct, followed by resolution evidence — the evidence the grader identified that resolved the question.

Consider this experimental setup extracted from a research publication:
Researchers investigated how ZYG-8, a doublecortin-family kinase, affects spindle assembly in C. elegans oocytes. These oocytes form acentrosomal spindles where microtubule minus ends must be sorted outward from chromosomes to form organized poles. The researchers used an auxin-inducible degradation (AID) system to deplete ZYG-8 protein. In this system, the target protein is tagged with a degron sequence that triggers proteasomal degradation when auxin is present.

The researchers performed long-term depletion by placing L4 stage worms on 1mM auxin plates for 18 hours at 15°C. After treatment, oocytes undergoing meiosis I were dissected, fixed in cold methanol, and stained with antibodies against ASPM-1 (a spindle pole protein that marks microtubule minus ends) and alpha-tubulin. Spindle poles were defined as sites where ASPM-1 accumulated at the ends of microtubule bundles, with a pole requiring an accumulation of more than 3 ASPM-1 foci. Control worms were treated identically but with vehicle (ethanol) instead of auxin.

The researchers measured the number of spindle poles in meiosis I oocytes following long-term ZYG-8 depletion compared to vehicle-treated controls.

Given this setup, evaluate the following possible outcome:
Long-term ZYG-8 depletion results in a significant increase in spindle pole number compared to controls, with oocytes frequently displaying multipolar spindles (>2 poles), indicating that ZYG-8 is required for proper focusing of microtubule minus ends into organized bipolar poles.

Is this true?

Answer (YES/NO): YES